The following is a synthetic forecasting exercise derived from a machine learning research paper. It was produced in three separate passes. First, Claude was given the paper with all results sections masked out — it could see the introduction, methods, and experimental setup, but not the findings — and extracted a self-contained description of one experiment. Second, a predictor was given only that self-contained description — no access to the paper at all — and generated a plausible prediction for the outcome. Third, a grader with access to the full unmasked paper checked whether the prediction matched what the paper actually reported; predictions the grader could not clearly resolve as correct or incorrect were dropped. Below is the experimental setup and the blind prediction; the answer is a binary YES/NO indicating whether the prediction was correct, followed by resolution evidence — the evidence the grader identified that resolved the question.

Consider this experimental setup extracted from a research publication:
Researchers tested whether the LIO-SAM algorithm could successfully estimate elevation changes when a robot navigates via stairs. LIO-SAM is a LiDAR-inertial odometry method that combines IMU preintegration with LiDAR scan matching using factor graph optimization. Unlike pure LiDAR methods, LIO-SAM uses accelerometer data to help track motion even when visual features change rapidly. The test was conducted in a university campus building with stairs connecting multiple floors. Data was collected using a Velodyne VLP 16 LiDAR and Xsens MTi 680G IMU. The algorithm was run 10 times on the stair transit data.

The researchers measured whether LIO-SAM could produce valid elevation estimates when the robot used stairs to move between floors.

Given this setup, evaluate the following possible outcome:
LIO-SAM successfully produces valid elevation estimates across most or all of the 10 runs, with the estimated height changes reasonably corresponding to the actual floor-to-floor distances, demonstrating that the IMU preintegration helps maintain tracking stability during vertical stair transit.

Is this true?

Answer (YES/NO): NO